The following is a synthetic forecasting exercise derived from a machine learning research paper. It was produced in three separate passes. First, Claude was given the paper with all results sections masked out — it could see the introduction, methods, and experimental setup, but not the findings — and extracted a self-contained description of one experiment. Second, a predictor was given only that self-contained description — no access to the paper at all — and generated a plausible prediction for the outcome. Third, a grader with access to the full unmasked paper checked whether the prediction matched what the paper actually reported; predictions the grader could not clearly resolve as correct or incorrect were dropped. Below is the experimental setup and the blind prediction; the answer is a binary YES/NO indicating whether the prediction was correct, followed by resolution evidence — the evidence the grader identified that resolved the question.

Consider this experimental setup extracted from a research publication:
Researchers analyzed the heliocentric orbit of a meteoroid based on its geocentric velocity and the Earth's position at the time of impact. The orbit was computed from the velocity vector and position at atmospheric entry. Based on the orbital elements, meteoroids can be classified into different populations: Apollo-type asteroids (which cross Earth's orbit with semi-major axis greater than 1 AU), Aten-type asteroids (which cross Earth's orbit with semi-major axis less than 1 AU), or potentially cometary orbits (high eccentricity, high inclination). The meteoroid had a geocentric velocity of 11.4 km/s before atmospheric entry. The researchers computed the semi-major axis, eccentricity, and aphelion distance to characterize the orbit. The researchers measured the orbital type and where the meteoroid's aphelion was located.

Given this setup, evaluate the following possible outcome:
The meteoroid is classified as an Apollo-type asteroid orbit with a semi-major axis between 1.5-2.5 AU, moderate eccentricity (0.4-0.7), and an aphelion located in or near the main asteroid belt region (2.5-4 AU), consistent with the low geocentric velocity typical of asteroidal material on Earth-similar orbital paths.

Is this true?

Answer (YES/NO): YES